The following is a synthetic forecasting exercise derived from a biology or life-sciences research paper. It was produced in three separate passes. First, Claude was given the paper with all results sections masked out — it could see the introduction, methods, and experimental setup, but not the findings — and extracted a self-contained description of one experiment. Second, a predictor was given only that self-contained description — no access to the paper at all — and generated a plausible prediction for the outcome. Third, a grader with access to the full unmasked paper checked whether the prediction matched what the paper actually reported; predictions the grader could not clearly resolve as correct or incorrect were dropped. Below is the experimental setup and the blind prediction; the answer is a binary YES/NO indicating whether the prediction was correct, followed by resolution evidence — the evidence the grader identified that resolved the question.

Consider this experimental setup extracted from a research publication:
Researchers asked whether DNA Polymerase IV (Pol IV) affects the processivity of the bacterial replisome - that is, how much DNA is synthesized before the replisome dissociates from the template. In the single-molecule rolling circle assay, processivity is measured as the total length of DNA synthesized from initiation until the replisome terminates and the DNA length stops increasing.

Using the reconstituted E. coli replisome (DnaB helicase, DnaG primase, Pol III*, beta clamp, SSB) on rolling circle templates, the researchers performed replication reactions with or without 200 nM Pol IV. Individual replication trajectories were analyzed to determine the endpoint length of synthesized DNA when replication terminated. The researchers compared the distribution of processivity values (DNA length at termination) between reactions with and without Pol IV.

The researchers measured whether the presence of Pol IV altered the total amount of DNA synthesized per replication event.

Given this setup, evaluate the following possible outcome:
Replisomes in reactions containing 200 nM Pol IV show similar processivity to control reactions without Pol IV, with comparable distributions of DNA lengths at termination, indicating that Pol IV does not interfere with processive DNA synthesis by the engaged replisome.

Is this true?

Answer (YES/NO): NO